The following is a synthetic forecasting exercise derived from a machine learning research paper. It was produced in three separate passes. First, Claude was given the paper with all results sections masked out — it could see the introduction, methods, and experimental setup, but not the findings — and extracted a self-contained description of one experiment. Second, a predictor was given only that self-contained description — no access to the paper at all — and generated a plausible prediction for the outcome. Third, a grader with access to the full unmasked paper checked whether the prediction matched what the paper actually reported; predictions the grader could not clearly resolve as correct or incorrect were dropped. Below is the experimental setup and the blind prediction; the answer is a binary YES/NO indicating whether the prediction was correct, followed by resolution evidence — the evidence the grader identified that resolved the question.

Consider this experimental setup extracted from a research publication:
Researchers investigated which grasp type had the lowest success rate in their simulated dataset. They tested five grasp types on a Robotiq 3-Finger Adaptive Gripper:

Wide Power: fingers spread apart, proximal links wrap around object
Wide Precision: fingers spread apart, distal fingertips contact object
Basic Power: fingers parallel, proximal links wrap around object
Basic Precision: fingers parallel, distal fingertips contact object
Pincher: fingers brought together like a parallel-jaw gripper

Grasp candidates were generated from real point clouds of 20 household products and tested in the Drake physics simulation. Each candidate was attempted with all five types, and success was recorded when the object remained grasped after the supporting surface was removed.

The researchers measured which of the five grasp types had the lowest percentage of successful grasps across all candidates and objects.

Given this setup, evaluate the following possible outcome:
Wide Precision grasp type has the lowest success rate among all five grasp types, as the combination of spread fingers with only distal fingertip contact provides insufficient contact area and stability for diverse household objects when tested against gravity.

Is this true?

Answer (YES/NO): YES